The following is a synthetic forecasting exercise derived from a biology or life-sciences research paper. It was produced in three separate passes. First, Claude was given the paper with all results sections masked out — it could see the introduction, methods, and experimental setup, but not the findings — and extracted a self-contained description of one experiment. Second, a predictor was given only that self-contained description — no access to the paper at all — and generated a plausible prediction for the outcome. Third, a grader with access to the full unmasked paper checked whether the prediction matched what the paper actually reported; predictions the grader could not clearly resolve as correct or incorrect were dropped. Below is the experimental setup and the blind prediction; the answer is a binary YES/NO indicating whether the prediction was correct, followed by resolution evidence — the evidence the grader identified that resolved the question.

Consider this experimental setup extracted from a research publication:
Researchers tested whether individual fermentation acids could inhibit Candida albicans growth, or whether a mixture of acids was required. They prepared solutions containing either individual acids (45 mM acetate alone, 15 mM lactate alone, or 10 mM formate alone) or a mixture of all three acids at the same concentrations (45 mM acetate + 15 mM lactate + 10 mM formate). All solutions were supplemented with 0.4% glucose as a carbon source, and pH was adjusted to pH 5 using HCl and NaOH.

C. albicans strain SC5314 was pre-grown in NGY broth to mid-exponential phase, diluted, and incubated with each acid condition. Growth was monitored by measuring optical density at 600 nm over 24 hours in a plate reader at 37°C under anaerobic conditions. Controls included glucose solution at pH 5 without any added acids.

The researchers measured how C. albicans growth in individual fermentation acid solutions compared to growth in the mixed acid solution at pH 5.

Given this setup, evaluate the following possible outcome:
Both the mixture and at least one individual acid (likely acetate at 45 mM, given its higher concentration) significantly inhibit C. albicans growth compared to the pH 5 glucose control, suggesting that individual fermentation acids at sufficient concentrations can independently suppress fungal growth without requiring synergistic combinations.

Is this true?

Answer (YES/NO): YES